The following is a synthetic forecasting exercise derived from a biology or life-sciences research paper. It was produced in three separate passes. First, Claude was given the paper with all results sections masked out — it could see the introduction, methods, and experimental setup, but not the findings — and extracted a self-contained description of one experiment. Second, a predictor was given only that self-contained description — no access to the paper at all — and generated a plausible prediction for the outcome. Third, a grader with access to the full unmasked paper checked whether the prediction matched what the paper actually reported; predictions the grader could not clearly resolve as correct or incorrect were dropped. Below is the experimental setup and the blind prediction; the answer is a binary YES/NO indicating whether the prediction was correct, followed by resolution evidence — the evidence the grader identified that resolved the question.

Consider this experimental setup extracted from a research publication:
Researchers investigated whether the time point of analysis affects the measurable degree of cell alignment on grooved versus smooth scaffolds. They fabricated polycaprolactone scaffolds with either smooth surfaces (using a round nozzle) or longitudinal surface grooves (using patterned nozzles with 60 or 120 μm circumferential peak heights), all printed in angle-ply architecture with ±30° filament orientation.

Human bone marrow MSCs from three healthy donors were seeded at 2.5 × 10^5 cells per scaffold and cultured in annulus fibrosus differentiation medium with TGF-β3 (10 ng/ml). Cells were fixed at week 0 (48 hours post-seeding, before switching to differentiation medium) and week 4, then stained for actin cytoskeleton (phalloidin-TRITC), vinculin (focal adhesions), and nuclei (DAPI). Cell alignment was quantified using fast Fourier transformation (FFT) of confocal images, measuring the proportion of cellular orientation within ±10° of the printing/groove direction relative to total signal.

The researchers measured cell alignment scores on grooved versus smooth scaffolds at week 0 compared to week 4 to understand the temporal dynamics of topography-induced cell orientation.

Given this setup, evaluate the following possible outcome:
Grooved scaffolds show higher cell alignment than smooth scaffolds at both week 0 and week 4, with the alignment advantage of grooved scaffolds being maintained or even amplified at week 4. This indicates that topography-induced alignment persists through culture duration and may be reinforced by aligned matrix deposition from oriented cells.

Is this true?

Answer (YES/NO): NO